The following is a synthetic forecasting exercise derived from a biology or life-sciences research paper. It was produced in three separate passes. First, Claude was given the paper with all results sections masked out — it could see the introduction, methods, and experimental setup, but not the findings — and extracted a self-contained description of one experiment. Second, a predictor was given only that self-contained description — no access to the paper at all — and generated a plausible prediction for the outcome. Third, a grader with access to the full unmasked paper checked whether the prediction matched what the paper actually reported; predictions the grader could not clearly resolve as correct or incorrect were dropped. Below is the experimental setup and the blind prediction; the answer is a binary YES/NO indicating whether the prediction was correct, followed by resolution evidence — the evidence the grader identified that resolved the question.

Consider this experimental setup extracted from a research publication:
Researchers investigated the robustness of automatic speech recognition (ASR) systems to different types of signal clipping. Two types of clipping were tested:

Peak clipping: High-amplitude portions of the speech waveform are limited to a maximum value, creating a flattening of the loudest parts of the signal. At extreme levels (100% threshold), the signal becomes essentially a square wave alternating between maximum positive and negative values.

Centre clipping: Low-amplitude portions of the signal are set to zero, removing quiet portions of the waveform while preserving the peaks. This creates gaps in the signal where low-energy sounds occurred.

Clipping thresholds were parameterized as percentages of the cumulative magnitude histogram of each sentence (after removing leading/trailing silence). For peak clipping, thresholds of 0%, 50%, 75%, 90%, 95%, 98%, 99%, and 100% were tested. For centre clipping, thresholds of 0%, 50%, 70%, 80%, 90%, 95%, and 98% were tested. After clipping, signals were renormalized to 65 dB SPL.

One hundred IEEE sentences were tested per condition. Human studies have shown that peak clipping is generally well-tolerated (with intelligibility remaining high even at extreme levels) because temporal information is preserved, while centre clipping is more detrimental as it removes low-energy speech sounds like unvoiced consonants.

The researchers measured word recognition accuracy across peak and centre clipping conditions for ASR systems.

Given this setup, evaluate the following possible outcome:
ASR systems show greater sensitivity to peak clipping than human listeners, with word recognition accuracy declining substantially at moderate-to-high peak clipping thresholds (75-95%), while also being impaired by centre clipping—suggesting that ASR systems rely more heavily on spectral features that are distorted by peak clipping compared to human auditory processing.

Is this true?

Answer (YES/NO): NO